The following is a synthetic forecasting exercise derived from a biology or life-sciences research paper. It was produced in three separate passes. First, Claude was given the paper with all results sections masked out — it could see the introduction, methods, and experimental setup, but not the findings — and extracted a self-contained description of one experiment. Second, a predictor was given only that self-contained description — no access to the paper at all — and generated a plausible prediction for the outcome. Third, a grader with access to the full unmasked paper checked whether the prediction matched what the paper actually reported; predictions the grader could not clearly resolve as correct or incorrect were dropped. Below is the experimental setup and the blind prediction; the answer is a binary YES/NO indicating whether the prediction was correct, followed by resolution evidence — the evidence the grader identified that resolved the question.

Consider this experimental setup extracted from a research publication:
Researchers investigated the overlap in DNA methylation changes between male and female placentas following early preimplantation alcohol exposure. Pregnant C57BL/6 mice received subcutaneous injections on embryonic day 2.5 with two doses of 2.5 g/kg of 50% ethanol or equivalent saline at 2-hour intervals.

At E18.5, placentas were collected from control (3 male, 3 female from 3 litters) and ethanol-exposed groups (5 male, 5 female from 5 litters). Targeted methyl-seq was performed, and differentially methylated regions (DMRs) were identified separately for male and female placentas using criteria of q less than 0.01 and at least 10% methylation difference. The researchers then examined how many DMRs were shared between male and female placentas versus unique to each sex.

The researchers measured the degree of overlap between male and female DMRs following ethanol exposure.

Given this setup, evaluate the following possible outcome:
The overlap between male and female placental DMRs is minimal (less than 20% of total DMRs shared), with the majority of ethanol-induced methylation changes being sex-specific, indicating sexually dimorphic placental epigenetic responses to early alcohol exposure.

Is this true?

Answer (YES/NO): YES